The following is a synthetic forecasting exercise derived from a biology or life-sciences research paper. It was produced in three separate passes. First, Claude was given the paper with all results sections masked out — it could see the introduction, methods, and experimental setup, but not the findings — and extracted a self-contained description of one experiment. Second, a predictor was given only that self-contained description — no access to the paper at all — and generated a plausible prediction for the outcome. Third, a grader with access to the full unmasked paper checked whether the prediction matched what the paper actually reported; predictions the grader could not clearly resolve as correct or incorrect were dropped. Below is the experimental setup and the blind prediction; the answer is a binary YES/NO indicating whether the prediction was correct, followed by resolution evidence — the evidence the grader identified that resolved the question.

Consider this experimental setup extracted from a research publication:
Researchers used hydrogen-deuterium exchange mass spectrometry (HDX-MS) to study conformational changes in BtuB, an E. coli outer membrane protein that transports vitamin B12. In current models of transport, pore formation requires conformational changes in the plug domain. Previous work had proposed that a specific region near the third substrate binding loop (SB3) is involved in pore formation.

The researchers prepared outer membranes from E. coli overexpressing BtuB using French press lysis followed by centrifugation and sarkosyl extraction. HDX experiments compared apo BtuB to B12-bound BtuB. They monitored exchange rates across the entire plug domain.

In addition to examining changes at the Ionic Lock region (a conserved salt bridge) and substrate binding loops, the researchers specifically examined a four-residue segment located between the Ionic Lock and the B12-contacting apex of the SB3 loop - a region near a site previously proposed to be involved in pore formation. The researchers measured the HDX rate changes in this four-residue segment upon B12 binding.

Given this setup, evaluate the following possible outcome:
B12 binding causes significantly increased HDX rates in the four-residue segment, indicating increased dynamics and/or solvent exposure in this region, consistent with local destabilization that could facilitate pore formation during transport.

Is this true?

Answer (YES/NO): NO